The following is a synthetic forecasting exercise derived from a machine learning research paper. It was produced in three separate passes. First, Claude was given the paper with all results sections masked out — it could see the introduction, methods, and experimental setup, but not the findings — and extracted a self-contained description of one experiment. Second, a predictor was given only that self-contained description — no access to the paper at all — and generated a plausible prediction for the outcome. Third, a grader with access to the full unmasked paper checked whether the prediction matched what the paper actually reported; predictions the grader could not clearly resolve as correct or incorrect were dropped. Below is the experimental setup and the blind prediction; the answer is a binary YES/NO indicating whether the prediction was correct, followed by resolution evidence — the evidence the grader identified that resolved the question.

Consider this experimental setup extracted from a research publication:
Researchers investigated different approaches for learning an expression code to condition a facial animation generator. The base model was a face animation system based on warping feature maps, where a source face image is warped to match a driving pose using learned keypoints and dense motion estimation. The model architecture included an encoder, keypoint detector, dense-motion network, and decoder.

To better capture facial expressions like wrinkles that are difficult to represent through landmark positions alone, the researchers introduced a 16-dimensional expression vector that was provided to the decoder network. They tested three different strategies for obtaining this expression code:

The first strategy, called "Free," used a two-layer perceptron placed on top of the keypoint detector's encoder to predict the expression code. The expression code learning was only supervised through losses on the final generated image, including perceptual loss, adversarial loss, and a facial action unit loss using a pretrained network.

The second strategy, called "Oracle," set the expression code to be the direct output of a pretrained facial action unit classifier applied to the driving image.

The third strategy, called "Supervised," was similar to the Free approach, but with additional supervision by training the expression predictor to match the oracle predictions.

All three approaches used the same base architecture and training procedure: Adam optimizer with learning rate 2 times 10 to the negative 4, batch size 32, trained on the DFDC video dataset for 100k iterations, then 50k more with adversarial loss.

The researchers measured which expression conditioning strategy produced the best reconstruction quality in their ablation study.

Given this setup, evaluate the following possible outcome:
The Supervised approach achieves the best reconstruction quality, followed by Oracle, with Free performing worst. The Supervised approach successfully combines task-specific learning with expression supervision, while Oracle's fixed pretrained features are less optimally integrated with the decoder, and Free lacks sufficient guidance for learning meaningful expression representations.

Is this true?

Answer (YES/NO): NO